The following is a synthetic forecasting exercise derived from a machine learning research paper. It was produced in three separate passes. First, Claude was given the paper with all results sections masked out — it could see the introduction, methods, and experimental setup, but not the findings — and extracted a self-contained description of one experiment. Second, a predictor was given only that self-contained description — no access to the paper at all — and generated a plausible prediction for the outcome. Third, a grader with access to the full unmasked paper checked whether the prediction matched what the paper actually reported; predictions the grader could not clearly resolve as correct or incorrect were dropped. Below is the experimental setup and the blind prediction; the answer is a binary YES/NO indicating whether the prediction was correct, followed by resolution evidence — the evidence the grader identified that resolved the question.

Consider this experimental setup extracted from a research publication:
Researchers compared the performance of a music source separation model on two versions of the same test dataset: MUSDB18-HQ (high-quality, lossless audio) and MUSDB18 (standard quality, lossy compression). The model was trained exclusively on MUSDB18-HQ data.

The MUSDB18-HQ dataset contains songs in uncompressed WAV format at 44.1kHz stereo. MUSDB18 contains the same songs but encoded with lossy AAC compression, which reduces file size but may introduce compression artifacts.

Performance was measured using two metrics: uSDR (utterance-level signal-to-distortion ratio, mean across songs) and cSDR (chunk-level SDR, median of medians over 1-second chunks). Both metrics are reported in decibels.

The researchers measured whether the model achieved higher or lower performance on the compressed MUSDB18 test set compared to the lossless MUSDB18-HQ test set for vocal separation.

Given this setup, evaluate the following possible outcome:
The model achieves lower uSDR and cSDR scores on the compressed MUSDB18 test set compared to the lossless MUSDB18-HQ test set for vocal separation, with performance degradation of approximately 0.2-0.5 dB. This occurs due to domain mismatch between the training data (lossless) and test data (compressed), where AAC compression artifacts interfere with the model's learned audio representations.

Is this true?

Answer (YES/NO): NO